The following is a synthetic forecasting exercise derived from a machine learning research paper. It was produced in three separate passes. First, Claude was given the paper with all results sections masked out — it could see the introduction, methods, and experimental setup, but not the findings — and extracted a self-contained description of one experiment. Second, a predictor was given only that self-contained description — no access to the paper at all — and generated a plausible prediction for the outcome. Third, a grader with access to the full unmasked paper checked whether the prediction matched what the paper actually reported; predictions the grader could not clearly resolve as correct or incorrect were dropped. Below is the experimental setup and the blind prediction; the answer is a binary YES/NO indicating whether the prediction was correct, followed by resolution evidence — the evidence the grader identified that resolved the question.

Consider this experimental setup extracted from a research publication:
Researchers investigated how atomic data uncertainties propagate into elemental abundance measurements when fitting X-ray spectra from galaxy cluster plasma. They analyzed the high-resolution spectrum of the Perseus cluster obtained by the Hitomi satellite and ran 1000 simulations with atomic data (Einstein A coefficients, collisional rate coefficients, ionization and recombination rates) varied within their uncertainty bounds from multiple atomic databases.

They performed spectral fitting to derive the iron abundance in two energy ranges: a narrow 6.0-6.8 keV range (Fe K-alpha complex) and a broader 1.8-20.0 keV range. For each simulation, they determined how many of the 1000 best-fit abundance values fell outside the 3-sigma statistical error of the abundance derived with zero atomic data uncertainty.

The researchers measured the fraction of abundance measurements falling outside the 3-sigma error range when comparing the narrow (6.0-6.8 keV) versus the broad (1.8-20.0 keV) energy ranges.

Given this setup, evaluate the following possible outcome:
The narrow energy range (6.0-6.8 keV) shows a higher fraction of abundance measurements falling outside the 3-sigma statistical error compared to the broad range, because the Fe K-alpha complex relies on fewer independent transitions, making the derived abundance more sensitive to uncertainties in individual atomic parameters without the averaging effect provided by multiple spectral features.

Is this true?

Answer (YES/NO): YES